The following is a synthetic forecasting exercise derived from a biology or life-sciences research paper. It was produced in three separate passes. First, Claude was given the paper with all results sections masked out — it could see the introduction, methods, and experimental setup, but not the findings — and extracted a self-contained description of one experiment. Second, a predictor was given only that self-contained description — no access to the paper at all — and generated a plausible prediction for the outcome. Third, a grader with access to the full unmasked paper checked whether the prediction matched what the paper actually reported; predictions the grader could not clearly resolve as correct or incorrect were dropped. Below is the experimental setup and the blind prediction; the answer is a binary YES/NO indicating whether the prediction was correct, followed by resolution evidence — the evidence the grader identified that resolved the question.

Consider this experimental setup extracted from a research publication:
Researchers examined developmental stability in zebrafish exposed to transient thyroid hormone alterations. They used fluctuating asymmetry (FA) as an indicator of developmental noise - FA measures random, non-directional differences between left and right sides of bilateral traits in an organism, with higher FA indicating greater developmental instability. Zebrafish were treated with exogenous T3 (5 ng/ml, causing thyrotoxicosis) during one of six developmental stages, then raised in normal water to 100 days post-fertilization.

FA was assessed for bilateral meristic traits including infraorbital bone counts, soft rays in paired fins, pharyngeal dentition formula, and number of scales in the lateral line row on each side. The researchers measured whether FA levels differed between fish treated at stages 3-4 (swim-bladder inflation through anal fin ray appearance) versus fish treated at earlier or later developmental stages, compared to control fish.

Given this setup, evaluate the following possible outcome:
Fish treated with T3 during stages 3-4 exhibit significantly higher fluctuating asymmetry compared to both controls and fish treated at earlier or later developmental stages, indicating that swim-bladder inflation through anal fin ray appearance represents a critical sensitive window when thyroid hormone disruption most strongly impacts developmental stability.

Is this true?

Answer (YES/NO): YES